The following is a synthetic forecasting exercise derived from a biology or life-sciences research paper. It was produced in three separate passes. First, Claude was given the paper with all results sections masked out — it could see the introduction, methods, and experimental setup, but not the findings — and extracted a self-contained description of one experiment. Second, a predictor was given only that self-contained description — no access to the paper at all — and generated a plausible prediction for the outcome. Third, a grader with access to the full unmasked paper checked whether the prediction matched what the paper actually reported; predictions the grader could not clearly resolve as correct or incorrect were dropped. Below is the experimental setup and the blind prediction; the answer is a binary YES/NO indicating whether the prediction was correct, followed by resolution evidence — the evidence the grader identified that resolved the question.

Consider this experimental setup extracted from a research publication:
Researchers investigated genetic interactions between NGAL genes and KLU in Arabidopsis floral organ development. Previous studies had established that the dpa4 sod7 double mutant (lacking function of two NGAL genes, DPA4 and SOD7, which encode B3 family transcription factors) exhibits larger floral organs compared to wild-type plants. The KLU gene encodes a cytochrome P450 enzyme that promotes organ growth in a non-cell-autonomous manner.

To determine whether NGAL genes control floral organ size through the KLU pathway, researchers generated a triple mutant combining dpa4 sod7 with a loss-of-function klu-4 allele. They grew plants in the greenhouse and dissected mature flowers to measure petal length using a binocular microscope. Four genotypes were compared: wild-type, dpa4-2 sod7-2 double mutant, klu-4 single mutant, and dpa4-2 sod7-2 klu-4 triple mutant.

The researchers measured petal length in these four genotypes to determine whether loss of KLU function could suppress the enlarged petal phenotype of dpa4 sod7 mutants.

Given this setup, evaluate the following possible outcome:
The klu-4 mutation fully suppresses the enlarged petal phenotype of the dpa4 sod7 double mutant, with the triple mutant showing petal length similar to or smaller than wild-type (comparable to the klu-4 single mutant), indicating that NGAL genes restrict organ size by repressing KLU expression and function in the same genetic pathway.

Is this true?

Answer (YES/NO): NO